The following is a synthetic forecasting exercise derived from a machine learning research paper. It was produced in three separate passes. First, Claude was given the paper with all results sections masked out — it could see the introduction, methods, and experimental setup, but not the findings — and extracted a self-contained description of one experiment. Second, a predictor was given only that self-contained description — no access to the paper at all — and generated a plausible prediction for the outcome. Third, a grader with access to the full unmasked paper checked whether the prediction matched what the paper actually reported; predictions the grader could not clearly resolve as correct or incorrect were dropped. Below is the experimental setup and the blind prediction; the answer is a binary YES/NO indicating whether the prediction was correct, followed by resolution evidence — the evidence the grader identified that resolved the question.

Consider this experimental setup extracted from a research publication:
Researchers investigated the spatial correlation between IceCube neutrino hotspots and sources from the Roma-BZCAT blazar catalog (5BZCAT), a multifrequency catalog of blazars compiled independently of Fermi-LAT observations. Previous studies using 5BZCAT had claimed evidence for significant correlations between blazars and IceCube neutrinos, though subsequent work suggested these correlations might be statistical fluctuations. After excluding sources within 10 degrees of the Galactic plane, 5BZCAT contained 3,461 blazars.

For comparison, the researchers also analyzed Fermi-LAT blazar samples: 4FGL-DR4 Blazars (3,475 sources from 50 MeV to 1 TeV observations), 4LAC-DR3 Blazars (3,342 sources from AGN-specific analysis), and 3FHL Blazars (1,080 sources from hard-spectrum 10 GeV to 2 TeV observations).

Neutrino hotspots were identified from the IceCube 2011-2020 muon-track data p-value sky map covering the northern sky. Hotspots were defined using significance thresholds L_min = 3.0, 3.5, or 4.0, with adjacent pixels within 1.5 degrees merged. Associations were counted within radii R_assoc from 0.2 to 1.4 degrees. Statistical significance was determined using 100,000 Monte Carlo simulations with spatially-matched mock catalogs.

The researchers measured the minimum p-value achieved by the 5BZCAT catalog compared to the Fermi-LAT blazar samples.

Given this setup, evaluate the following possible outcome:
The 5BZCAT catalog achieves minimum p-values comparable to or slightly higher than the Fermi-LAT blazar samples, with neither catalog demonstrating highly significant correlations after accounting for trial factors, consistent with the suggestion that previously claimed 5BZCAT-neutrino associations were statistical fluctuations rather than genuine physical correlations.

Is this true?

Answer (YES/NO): NO